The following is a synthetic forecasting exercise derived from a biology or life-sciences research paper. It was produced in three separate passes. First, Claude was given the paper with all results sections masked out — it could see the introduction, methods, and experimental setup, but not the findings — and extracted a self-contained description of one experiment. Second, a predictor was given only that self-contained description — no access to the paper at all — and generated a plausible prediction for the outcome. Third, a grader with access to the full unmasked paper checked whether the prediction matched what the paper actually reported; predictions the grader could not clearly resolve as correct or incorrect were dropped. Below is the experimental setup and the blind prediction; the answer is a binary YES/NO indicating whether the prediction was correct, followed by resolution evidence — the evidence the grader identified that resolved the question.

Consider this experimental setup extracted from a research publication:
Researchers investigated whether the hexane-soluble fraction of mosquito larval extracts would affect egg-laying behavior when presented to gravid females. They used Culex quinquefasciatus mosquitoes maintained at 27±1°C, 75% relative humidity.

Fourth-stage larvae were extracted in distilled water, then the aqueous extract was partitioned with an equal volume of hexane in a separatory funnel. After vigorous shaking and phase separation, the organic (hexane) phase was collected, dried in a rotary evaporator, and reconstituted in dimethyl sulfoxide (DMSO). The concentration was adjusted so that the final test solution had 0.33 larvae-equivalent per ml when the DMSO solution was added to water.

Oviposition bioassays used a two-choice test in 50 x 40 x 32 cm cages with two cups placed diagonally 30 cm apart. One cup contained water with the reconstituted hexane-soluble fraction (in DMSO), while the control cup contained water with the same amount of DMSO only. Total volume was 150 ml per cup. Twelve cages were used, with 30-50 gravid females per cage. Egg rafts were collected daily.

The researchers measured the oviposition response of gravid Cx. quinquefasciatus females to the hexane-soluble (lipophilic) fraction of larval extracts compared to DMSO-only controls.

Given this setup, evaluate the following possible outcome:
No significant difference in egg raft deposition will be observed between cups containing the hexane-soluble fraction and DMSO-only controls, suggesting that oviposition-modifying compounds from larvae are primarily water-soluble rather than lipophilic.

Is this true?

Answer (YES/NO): NO